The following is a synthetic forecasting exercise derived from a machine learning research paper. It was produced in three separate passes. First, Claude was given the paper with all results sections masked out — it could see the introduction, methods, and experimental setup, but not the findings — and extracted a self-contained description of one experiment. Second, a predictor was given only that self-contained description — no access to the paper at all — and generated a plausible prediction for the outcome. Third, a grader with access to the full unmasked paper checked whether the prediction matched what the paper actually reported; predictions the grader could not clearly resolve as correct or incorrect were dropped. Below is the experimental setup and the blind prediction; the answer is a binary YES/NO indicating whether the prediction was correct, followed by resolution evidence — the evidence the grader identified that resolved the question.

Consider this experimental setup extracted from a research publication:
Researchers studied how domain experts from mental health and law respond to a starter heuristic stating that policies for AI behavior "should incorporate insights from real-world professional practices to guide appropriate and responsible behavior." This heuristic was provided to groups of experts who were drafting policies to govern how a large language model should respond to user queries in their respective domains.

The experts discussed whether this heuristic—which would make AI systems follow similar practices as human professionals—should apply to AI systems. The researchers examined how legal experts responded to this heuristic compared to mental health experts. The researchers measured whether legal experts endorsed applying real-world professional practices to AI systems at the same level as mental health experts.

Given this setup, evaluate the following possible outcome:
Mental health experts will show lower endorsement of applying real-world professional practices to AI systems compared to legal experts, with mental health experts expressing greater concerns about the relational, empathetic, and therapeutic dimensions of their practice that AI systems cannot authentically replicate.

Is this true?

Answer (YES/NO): NO